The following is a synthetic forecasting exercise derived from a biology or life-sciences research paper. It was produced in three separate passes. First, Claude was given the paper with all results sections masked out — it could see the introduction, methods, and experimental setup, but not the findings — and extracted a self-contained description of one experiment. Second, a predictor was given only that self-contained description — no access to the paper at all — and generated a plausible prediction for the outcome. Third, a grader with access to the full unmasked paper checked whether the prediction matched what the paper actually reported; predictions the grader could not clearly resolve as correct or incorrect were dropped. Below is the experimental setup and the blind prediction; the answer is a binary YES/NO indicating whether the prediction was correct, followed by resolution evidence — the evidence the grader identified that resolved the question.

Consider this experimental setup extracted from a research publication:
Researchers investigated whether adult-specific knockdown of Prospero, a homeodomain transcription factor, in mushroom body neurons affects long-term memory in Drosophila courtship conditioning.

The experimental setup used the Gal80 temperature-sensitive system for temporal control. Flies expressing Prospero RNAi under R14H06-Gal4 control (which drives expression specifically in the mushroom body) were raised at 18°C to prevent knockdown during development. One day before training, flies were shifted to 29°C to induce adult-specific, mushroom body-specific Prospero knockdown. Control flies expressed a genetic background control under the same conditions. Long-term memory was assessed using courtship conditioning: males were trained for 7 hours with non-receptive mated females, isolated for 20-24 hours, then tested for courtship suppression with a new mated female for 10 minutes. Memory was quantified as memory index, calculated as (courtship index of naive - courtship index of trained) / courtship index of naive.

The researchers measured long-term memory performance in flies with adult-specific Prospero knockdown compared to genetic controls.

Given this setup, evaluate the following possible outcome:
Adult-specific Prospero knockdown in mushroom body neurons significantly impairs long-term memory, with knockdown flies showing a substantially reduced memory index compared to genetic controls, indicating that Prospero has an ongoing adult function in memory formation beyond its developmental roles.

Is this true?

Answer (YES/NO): YES